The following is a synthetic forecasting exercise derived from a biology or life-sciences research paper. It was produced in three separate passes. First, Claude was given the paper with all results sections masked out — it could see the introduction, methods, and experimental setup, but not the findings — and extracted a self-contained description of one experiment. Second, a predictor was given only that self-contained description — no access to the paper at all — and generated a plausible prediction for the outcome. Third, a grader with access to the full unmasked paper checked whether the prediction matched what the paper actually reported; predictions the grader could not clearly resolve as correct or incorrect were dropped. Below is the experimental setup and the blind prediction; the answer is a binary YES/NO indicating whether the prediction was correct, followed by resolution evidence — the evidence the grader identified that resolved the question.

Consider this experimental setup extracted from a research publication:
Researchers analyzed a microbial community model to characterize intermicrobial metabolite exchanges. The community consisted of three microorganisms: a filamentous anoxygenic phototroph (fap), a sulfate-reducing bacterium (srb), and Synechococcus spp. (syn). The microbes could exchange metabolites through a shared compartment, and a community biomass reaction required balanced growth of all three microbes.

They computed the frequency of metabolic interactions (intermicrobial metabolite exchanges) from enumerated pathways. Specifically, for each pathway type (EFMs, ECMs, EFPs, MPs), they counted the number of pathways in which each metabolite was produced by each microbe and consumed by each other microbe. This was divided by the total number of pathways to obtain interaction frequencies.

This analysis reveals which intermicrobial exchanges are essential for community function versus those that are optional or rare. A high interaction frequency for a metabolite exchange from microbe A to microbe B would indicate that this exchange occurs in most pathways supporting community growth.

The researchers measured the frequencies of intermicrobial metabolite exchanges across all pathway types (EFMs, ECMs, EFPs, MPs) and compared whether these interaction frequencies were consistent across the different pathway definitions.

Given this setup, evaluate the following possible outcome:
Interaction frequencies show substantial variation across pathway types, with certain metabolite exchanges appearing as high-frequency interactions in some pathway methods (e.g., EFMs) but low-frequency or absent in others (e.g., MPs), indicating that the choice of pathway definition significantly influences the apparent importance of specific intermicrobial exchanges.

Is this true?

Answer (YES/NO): NO